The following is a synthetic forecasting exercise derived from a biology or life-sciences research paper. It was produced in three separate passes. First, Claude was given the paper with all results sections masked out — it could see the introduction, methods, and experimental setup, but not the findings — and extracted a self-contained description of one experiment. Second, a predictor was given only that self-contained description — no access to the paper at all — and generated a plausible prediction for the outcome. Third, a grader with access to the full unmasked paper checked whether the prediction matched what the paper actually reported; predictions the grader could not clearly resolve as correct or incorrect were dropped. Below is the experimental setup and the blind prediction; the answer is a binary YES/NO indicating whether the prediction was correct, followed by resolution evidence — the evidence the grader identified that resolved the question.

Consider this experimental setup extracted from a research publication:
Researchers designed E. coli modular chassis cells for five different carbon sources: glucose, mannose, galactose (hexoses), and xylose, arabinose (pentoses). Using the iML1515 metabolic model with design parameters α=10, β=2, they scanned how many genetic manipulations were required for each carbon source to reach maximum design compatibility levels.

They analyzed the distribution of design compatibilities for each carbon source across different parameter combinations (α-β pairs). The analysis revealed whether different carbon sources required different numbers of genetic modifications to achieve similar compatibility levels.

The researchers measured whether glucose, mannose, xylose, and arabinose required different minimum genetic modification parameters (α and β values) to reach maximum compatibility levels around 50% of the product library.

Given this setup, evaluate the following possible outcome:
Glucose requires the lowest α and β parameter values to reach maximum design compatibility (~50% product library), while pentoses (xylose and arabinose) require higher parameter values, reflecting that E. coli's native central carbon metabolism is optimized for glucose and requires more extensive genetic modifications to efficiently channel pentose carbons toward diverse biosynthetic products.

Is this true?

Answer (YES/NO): YES